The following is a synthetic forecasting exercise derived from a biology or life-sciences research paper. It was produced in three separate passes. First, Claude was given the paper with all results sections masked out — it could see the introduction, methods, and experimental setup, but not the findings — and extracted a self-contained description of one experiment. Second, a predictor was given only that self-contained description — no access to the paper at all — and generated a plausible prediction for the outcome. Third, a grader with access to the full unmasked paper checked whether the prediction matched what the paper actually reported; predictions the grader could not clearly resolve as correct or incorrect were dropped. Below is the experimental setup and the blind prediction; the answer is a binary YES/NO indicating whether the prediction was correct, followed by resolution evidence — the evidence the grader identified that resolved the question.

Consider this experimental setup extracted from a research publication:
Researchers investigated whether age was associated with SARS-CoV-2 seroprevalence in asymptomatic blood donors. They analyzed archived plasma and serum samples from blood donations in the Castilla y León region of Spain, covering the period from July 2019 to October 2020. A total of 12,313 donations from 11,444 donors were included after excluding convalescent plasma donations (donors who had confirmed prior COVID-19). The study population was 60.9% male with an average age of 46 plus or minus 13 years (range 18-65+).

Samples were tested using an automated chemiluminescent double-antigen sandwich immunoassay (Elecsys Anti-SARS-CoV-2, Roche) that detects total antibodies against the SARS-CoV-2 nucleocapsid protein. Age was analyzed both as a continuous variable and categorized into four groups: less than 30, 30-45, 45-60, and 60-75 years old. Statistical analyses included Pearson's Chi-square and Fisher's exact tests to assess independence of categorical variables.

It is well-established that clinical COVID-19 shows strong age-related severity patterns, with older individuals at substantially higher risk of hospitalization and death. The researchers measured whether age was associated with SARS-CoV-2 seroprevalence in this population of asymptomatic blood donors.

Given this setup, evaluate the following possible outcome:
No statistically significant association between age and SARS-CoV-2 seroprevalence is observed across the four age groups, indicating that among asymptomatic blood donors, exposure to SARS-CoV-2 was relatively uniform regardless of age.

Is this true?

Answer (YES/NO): YES